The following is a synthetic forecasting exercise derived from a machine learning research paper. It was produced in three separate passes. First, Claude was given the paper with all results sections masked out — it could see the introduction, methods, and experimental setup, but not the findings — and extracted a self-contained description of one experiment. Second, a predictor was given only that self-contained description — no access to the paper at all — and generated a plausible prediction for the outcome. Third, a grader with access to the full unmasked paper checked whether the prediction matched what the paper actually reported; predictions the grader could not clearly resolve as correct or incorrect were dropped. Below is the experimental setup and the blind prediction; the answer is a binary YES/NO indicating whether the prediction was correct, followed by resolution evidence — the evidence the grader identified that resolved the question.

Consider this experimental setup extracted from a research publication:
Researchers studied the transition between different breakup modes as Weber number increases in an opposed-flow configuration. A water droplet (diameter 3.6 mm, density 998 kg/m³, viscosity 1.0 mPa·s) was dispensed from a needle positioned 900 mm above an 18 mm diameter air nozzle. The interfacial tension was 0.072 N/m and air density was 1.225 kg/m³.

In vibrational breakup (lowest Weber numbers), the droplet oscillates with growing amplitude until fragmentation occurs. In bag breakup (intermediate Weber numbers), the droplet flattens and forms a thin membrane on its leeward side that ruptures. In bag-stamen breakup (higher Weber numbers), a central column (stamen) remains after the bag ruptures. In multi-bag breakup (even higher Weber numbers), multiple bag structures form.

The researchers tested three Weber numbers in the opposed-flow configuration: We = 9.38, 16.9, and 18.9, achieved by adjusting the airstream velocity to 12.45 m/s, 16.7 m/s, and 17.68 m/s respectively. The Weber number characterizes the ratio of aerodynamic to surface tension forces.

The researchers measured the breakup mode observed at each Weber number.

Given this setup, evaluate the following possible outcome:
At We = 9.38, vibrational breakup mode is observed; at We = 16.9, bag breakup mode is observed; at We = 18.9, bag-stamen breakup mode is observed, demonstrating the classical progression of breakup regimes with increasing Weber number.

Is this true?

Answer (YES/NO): NO